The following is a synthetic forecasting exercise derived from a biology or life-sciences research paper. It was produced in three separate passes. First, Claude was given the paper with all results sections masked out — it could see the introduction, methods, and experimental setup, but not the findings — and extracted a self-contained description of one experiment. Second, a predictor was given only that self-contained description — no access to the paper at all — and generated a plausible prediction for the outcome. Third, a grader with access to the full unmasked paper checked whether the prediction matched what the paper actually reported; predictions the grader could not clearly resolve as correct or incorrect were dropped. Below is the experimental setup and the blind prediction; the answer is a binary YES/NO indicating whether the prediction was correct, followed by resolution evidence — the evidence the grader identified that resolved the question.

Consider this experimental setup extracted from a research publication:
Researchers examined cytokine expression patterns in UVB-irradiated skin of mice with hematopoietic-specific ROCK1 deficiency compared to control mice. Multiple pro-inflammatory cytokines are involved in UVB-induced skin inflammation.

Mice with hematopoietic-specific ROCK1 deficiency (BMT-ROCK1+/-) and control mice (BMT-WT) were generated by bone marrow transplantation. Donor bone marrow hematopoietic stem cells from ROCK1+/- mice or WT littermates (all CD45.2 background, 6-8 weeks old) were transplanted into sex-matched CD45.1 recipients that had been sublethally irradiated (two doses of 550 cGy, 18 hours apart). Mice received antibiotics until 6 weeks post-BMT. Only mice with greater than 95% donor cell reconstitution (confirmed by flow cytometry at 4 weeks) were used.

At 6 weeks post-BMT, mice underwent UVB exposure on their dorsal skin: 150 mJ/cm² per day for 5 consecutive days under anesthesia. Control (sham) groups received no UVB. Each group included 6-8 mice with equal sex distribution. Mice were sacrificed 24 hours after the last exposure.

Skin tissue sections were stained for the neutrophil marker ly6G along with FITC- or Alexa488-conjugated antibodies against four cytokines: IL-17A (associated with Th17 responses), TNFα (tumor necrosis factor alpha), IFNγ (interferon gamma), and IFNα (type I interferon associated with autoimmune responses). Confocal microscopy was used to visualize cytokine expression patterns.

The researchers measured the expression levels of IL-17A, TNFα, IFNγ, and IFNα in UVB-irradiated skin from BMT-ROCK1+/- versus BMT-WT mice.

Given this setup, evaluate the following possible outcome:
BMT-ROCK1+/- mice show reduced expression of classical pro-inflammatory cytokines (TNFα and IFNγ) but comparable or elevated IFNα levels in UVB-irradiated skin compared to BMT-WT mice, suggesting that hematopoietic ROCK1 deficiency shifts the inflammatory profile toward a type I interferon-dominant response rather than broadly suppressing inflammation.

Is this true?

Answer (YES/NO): NO